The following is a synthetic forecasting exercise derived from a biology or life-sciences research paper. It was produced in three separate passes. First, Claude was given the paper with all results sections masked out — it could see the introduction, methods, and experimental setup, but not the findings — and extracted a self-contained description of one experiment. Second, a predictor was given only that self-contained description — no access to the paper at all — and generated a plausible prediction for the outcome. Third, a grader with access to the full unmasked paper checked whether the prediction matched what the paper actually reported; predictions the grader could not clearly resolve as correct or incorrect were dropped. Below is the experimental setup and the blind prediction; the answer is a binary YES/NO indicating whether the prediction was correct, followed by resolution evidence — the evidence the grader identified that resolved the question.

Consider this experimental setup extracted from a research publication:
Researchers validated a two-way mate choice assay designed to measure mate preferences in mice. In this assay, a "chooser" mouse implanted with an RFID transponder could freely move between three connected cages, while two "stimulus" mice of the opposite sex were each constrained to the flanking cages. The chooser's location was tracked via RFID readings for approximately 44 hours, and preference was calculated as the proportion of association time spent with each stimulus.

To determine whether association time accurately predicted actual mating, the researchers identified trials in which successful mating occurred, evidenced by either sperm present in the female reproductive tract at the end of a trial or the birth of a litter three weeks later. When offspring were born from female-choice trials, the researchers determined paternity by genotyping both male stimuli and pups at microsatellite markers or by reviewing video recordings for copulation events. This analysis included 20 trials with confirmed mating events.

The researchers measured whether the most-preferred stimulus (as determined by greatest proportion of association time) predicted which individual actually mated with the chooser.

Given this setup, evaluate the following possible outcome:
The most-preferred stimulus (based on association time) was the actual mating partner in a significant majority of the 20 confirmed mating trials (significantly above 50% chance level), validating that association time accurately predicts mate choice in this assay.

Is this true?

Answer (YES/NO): YES